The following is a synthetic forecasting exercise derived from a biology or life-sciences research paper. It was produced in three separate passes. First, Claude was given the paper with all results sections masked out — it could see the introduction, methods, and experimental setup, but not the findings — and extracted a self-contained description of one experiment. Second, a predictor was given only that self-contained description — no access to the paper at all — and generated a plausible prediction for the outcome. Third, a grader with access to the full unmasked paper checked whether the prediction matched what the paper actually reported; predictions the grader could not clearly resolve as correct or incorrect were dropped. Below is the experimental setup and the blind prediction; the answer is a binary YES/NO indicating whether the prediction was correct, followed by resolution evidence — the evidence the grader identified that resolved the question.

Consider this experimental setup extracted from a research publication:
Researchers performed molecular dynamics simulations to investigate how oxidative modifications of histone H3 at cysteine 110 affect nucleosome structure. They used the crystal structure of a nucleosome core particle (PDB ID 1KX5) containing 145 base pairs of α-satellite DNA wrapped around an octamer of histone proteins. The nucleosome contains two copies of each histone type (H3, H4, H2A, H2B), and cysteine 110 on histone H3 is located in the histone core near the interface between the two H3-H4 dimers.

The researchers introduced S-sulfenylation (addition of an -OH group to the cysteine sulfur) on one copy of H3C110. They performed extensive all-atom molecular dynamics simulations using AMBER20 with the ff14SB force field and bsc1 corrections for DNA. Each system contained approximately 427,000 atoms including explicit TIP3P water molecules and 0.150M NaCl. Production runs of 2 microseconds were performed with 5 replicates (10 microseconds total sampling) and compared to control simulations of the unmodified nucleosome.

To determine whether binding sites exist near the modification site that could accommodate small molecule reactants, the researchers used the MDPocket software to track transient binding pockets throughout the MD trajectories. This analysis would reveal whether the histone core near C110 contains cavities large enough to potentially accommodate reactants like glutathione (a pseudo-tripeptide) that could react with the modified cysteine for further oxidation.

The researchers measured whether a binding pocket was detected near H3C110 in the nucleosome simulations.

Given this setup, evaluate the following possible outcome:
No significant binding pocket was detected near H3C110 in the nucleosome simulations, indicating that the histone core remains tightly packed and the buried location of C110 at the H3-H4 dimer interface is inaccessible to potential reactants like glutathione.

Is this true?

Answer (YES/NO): NO